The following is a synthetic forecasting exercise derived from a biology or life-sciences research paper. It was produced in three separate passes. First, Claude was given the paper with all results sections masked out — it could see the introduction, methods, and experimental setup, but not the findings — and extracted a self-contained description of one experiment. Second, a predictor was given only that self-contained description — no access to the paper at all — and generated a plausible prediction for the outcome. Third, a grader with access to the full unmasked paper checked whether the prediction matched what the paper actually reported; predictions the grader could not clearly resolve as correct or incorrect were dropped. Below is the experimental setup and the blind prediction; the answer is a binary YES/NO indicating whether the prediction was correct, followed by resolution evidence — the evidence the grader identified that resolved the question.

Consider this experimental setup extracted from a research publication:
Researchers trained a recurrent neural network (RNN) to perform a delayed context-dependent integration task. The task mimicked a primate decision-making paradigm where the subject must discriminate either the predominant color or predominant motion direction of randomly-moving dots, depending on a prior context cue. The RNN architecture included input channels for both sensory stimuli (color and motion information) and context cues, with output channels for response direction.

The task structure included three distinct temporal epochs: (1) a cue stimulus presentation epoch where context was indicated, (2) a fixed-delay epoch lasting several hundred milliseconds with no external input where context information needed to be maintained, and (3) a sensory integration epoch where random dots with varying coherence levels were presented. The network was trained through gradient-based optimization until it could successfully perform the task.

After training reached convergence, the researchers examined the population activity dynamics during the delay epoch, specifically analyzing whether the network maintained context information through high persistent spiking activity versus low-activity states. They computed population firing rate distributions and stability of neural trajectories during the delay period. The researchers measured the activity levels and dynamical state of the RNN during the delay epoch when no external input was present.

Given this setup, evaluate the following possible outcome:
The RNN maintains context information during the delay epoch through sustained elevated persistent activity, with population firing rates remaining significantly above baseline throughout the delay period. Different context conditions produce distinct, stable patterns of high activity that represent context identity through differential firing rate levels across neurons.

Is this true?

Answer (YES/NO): NO